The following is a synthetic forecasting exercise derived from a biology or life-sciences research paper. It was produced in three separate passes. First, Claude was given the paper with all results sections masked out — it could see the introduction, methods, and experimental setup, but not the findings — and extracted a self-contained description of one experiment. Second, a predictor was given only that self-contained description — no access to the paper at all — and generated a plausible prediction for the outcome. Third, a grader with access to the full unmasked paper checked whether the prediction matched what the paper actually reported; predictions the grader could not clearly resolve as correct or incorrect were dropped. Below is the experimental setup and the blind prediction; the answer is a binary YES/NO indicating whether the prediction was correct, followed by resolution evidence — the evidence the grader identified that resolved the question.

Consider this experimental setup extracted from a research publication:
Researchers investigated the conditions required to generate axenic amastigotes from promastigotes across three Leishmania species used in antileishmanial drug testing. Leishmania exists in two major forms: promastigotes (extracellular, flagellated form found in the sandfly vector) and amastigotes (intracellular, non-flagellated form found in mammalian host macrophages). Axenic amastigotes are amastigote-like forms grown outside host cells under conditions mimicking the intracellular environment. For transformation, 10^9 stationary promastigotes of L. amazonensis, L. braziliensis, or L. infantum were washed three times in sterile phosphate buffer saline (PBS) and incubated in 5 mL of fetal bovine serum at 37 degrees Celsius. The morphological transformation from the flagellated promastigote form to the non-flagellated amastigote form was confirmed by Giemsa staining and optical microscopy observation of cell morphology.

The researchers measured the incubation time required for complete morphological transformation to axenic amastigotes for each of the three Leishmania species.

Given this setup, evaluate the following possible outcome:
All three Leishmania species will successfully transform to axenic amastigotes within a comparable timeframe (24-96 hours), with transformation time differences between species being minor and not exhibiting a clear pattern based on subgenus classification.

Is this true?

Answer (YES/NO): YES